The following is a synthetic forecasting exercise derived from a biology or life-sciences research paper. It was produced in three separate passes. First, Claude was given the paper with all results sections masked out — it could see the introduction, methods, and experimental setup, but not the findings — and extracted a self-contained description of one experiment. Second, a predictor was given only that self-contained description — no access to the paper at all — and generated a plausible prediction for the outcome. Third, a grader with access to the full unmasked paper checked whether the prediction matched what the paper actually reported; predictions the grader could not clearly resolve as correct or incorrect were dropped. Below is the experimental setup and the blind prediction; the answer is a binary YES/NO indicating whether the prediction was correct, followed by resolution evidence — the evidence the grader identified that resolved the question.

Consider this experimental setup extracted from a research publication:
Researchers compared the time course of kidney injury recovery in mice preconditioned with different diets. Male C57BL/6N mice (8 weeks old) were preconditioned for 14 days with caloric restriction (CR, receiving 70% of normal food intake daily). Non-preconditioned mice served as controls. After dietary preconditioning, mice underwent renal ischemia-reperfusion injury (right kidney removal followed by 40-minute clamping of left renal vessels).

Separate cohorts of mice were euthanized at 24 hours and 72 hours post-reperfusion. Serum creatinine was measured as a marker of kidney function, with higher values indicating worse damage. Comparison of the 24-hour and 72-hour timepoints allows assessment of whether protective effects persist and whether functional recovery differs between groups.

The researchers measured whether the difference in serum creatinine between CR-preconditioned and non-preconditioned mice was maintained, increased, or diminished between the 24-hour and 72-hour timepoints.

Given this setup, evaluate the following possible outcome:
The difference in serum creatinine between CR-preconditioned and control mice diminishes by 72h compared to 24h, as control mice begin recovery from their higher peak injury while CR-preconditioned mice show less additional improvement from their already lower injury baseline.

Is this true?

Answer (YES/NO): NO